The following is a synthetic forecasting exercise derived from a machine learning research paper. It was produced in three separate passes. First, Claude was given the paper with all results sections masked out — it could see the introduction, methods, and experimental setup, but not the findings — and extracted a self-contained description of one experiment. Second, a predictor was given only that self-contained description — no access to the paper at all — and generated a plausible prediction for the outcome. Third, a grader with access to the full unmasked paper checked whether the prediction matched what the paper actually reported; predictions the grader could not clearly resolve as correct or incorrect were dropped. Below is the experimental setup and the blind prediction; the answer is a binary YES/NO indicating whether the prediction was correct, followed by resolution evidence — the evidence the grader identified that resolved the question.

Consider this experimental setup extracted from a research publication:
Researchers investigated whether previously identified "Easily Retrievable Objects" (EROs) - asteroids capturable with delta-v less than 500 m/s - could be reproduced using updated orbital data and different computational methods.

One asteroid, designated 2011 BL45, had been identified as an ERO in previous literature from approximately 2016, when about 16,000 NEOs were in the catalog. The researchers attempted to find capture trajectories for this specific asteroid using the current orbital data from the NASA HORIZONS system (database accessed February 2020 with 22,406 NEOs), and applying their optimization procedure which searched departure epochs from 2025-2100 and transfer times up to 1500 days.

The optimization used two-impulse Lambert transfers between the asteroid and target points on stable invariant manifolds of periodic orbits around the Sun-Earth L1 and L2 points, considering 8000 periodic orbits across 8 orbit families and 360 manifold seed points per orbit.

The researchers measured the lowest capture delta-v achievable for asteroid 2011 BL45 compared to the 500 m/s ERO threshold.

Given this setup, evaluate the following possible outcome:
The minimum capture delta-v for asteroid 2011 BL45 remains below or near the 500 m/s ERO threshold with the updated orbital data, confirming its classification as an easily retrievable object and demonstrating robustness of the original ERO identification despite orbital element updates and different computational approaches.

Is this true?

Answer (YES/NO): NO